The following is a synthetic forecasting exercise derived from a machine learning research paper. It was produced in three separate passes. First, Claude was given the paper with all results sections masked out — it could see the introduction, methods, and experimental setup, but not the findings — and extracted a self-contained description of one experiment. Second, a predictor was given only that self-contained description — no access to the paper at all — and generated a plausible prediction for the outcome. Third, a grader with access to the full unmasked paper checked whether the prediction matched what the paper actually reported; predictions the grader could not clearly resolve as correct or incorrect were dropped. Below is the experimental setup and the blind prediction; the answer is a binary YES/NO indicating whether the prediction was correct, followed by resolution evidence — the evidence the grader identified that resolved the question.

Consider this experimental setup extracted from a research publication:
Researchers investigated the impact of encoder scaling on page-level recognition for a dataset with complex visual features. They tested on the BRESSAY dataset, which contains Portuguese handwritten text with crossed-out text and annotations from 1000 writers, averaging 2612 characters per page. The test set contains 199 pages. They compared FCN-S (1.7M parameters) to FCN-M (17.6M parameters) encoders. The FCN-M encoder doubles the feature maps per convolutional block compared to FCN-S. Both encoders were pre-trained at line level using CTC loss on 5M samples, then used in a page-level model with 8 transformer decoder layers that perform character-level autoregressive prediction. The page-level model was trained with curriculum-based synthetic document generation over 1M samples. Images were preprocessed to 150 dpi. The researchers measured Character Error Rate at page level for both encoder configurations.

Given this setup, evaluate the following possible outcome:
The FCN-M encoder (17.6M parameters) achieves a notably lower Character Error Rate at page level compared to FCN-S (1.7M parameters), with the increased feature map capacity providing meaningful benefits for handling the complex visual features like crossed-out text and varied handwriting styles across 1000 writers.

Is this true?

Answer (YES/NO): YES